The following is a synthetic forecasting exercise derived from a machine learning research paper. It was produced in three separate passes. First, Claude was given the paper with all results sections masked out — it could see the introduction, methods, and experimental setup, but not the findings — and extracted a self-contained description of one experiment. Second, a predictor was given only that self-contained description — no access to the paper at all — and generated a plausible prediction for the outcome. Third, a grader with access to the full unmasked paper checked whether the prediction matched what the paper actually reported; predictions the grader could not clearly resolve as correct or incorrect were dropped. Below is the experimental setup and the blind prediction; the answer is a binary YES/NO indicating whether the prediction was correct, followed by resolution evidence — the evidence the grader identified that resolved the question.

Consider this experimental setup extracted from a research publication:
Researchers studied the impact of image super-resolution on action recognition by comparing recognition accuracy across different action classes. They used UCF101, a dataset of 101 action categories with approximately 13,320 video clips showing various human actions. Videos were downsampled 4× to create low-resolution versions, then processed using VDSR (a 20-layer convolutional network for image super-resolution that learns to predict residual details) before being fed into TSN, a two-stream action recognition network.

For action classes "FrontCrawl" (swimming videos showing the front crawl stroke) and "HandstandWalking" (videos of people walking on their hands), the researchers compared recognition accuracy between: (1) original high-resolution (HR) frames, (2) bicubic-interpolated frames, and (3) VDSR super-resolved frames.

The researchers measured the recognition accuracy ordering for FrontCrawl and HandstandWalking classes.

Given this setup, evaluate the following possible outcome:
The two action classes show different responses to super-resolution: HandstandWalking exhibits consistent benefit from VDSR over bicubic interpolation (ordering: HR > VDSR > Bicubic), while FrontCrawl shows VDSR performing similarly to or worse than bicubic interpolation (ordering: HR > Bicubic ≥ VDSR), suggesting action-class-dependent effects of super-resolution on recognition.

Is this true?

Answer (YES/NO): NO